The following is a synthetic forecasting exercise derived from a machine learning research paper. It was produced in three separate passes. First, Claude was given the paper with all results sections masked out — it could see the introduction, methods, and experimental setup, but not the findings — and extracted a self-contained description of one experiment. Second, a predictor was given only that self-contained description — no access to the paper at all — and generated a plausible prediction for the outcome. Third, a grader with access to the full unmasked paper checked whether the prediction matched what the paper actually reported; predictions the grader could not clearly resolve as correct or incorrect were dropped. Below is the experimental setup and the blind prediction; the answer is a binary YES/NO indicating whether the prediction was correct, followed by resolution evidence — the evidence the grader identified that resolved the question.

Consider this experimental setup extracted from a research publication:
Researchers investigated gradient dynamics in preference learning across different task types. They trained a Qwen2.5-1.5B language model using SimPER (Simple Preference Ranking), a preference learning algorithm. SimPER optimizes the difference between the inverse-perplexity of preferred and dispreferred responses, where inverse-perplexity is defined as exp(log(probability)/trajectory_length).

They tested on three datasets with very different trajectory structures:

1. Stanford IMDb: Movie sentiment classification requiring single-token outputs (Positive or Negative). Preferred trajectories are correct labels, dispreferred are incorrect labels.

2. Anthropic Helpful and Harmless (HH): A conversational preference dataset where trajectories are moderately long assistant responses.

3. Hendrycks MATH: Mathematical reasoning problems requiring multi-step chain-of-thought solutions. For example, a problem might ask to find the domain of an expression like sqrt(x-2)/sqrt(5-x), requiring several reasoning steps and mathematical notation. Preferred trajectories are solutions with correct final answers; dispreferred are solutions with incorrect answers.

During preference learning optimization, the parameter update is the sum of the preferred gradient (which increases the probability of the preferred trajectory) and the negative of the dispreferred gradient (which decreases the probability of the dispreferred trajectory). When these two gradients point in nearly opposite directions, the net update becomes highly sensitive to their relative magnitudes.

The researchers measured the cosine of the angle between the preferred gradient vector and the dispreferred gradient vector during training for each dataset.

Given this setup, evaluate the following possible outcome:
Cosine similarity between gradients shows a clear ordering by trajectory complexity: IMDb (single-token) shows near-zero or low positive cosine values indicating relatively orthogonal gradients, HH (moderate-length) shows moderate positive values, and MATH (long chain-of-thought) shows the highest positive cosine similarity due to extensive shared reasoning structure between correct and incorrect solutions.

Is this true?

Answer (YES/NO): NO